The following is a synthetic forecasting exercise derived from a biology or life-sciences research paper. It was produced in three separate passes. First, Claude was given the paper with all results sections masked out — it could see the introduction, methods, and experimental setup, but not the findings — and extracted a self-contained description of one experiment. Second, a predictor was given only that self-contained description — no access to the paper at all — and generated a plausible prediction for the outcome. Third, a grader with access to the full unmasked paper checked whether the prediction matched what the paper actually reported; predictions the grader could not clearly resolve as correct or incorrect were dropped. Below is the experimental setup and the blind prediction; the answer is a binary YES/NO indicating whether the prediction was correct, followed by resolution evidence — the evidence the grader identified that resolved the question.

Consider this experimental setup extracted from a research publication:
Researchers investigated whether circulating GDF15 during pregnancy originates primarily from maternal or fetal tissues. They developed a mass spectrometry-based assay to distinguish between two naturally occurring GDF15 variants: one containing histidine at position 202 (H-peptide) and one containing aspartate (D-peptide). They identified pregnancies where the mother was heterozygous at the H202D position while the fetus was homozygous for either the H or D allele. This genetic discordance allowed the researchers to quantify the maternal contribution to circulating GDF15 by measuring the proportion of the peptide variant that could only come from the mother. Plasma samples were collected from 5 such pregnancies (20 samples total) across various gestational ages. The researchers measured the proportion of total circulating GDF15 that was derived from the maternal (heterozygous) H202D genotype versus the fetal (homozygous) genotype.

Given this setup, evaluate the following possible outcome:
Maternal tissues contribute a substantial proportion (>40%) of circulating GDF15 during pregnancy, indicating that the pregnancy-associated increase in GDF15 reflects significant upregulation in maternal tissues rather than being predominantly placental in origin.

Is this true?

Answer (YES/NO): NO